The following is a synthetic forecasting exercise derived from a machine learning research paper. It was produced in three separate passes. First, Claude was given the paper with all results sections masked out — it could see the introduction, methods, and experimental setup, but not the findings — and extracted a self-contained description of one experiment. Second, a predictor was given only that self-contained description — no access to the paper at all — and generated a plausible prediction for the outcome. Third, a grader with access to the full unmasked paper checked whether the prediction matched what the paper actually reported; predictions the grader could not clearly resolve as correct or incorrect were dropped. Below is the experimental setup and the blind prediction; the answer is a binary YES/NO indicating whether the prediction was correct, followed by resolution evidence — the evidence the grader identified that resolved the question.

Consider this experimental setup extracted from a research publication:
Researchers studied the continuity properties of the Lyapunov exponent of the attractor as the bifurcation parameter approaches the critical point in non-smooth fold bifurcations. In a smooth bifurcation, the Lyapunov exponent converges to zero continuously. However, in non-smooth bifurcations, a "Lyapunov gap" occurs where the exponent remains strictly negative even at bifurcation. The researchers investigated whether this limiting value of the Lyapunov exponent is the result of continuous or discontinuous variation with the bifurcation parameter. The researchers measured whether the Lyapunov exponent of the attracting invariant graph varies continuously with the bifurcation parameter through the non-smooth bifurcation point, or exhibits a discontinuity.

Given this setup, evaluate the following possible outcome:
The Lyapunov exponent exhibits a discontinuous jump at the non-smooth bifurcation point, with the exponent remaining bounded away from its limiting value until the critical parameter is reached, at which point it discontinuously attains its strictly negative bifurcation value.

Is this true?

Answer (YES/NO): NO